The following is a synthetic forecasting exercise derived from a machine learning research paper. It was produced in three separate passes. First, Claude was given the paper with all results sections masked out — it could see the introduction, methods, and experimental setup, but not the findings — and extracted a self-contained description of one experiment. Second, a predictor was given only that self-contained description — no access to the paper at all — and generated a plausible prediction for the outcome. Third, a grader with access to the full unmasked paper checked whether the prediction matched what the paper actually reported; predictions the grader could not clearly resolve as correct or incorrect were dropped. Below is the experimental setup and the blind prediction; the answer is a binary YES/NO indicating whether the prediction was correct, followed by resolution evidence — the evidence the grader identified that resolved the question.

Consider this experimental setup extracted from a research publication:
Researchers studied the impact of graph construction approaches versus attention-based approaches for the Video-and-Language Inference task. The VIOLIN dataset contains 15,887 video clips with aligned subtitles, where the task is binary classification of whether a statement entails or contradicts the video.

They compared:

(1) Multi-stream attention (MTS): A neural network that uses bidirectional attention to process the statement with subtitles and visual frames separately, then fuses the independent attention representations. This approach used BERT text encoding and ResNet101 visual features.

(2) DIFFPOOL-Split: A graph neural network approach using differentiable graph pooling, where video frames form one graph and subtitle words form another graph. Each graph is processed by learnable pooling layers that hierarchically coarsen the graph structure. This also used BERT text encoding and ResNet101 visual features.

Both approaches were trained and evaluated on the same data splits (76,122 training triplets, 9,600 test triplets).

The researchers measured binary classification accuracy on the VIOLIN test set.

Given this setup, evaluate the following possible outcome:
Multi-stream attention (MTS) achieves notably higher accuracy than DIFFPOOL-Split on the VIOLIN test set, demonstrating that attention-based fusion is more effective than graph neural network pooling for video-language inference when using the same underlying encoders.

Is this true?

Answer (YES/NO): YES